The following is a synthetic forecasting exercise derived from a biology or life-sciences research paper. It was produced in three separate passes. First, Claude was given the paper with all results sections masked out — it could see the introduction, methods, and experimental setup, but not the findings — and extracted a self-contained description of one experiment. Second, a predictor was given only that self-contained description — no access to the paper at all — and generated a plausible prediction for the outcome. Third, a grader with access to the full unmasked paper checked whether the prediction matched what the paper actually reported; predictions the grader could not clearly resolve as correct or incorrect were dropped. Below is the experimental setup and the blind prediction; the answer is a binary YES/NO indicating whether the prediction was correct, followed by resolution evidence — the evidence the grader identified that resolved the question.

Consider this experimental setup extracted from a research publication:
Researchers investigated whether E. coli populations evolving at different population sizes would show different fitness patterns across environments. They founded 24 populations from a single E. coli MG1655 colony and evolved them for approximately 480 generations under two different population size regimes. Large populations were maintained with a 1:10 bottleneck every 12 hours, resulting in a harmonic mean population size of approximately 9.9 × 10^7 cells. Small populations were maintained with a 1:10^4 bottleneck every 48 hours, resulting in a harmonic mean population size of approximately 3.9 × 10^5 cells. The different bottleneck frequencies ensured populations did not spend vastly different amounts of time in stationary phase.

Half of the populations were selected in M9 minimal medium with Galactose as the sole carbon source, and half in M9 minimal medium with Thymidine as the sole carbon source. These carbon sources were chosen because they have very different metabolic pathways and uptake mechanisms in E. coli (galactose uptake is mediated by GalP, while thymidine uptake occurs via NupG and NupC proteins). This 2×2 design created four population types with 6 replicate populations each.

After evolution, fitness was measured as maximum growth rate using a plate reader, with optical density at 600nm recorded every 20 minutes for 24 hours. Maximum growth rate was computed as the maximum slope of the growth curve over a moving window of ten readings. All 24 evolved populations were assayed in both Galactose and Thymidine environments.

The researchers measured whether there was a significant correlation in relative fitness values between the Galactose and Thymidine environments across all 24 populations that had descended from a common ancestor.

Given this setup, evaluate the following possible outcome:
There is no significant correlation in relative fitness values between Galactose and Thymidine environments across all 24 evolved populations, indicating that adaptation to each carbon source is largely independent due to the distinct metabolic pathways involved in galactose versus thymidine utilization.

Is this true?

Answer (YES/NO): NO